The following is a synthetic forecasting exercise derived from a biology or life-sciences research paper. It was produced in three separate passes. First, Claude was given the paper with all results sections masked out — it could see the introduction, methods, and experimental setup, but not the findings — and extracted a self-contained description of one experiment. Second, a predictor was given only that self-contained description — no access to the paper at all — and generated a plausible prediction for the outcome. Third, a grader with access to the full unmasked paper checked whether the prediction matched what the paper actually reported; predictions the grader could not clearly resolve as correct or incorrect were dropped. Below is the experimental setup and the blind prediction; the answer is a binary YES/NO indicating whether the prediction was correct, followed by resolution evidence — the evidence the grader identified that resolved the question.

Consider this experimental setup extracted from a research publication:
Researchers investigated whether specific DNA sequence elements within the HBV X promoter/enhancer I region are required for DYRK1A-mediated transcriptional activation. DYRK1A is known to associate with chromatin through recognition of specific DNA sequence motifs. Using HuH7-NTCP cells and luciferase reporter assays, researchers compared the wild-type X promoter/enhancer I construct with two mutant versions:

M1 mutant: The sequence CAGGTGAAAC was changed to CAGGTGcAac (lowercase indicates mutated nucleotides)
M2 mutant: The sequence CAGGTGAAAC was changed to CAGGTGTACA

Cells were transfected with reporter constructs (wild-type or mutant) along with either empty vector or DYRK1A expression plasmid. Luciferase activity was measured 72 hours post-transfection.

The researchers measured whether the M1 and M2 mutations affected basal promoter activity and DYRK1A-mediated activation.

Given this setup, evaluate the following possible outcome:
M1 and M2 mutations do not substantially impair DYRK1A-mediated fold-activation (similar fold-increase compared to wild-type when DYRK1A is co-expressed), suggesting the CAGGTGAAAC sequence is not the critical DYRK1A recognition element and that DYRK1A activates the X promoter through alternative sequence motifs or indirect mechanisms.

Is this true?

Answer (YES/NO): NO